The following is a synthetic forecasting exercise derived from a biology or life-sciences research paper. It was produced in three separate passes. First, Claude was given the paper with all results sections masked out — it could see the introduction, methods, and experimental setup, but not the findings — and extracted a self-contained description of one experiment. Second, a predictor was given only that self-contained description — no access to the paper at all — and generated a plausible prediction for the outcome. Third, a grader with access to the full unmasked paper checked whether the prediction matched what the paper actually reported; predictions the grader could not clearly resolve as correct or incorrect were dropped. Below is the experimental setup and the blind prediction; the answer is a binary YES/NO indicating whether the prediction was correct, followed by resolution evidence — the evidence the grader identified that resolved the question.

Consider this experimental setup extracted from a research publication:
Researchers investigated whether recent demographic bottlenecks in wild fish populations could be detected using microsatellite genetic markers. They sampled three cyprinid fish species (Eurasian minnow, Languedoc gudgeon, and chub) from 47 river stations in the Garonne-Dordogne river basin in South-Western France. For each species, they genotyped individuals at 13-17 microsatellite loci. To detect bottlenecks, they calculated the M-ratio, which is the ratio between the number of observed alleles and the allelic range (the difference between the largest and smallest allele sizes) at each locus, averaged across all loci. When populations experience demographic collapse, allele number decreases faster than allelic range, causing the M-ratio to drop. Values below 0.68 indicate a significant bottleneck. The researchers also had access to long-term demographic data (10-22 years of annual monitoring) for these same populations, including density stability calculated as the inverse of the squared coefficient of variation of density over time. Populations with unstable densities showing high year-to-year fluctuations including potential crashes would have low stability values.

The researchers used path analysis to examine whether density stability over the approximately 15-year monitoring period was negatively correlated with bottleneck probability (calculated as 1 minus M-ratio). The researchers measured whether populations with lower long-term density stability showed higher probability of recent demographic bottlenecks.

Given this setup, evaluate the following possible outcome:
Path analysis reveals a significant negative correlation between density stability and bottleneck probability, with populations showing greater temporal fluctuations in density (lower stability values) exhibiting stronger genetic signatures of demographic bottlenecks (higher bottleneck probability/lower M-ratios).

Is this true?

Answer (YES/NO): NO